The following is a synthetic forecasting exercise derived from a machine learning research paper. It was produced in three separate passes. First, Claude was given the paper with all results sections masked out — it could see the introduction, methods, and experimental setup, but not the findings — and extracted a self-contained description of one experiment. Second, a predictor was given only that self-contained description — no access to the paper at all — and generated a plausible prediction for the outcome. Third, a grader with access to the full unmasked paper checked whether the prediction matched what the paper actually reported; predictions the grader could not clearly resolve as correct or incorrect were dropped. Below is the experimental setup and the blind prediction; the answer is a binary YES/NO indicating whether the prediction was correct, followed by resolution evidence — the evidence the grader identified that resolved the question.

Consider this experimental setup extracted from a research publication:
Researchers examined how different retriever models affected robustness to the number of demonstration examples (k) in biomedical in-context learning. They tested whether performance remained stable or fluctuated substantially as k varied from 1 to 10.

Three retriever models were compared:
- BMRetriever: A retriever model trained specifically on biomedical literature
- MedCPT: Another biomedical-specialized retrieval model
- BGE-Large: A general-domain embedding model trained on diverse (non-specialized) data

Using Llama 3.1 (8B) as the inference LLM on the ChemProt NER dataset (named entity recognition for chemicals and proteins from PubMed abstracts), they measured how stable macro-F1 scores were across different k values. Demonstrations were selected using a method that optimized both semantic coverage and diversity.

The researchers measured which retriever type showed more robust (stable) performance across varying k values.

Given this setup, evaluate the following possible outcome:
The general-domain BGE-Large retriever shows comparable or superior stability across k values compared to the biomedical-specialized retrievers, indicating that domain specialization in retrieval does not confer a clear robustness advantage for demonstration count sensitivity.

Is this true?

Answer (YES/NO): YES